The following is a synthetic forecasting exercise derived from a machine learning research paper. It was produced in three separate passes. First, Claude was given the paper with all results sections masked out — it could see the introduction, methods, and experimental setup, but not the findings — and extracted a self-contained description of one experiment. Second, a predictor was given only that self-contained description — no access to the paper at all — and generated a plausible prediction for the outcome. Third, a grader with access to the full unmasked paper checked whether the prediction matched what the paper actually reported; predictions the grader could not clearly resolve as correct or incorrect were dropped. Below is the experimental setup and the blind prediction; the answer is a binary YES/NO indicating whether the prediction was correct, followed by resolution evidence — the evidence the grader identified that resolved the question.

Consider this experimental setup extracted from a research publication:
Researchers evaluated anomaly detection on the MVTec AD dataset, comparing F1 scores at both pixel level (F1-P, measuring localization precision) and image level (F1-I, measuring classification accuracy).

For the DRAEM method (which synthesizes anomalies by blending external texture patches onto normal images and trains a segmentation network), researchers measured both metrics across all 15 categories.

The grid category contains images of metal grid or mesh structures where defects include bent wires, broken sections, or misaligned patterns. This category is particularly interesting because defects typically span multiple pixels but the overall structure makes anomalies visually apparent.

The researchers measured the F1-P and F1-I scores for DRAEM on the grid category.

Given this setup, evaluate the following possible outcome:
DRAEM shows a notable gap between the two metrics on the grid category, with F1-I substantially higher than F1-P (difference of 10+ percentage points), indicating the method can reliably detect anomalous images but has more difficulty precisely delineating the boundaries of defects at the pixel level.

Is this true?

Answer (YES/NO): YES